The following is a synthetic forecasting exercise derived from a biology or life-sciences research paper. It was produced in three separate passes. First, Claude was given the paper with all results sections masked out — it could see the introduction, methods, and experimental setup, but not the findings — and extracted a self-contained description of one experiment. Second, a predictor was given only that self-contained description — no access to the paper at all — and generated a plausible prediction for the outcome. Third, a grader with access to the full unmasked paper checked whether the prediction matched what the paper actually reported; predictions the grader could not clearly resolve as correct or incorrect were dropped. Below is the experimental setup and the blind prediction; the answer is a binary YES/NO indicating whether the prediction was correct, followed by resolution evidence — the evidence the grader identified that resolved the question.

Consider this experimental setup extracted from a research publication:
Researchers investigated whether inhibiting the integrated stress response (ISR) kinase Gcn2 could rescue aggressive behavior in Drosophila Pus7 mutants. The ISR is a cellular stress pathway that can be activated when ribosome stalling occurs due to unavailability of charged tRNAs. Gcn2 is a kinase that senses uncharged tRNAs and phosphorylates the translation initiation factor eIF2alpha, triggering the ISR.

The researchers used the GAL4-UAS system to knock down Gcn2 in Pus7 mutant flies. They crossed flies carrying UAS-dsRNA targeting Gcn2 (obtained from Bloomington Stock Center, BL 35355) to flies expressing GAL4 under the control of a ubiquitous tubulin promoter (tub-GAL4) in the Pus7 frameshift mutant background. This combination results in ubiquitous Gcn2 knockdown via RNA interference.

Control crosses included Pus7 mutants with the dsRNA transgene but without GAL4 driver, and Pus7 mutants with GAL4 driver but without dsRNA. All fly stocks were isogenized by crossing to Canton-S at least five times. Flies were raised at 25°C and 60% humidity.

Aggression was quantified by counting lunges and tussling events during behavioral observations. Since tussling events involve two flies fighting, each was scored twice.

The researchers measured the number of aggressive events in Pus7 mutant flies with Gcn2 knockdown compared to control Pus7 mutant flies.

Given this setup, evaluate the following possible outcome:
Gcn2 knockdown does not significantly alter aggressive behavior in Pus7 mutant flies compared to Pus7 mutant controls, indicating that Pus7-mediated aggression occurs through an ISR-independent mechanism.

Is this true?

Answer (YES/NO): NO